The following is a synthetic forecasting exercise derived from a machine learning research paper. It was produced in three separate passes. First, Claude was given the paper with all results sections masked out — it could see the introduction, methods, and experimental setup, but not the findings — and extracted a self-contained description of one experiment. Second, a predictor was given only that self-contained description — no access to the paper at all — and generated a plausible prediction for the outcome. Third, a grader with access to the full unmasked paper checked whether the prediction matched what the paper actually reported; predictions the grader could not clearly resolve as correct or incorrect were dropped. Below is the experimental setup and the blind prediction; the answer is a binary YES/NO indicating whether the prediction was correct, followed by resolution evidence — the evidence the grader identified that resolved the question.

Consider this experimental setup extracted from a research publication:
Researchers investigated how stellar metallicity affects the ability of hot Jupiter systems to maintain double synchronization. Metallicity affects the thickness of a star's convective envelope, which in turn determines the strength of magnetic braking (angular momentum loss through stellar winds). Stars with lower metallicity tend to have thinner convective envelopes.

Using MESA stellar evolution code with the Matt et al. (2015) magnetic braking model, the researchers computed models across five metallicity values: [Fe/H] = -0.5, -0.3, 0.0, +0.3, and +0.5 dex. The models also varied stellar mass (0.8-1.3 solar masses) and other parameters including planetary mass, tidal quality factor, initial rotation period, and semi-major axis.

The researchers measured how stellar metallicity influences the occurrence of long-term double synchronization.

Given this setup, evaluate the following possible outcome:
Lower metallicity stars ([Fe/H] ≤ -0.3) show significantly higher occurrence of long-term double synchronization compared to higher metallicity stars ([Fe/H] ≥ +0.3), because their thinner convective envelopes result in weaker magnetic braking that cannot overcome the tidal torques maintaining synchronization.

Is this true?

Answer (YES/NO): YES